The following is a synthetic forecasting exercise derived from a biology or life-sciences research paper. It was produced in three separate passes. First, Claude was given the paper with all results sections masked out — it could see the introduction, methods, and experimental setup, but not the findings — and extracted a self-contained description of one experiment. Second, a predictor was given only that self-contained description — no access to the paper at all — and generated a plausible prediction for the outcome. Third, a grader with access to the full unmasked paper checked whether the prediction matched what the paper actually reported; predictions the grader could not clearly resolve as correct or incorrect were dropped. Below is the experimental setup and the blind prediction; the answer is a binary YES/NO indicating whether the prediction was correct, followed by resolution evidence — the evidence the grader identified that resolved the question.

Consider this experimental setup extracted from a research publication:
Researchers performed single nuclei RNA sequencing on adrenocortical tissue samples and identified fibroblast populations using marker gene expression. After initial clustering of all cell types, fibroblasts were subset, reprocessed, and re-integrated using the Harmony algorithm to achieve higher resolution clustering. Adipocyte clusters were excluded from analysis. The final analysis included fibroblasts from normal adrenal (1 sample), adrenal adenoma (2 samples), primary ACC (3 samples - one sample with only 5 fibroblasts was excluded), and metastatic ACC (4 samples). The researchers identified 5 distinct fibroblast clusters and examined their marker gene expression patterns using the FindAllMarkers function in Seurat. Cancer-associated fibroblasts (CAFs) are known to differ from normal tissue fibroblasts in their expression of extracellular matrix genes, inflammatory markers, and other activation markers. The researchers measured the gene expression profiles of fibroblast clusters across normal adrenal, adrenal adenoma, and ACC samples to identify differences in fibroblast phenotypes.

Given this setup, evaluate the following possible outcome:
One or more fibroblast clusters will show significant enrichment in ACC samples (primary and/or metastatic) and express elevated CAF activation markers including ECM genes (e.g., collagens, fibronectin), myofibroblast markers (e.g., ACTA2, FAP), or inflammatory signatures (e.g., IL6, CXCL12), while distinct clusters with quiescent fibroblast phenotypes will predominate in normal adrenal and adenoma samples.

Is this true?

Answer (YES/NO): YES